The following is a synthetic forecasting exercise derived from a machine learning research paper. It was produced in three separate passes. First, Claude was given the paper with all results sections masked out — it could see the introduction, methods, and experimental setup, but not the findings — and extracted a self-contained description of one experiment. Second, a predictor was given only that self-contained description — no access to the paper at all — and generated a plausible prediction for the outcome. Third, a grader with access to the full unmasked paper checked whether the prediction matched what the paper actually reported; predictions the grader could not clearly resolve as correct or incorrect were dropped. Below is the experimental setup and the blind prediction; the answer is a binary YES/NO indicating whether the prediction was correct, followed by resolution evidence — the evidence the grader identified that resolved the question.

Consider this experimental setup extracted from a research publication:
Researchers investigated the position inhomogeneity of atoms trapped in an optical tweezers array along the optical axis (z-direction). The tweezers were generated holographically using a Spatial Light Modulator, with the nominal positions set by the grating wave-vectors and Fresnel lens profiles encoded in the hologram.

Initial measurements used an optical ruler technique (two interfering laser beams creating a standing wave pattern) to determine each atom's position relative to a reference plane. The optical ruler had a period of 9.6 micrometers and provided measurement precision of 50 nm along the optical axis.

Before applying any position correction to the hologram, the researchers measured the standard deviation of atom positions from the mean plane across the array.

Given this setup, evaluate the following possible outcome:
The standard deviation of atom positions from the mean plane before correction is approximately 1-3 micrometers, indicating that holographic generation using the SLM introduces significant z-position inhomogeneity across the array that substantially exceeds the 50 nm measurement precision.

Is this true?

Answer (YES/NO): NO